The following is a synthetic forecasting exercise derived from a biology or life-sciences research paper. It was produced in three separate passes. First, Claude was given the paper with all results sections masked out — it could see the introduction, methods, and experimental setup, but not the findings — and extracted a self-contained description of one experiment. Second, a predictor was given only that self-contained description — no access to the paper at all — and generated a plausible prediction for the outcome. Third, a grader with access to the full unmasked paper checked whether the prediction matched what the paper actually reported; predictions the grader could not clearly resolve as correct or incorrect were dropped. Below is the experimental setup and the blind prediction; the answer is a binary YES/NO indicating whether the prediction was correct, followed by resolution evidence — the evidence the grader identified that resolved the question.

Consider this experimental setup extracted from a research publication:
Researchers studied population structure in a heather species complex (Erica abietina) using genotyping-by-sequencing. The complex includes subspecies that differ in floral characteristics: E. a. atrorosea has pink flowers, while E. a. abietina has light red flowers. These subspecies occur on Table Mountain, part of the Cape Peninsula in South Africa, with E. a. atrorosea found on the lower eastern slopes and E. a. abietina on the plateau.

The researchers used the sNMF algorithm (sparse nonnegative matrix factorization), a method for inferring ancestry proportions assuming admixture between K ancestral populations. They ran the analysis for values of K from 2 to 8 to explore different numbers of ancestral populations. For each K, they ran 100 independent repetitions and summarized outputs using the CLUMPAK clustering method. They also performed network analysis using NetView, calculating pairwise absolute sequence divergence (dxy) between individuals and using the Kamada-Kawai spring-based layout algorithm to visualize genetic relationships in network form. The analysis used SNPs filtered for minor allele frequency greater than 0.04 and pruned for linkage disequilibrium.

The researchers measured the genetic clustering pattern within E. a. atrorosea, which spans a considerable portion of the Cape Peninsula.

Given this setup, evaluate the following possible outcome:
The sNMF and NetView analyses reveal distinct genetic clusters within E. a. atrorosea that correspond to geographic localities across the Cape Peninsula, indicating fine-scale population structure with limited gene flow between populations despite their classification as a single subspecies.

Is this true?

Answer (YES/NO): YES